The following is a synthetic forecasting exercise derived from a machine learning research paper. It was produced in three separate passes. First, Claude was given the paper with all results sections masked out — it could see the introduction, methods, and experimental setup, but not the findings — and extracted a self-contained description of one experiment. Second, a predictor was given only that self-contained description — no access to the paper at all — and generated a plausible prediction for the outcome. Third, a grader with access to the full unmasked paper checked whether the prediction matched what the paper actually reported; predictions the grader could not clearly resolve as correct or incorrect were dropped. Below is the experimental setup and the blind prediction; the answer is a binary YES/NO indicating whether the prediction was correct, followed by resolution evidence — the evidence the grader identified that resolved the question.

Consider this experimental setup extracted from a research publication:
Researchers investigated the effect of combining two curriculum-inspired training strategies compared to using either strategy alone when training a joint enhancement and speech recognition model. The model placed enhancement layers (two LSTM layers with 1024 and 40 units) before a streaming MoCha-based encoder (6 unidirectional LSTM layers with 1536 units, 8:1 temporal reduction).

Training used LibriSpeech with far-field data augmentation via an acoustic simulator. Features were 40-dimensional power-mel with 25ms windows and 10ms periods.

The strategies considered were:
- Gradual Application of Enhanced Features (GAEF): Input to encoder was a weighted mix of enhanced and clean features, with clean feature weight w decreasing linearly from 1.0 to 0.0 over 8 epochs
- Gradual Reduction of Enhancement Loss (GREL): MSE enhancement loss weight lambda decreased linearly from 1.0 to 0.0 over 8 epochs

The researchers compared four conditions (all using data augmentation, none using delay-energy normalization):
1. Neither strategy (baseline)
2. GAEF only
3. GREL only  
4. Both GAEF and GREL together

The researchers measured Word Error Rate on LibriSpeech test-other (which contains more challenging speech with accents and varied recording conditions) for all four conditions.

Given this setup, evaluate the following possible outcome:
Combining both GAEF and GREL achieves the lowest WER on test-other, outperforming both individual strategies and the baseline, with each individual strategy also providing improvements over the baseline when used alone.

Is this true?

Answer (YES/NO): NO